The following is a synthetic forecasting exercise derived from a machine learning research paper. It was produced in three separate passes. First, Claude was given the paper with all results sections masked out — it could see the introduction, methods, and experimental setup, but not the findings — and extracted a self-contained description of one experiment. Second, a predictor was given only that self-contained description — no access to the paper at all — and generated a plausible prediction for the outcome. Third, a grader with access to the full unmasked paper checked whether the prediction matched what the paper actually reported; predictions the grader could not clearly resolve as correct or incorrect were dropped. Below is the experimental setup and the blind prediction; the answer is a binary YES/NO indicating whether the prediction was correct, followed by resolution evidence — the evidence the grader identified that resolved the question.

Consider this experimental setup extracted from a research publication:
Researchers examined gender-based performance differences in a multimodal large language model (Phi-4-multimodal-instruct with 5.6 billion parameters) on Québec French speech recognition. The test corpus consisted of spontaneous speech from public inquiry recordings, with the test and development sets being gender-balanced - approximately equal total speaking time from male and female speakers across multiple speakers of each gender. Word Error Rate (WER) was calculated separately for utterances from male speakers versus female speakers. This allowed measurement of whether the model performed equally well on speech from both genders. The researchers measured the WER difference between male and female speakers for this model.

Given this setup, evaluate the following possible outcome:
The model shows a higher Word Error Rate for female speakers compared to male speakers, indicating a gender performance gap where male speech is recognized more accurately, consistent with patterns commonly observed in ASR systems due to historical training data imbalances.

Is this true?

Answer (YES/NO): NO